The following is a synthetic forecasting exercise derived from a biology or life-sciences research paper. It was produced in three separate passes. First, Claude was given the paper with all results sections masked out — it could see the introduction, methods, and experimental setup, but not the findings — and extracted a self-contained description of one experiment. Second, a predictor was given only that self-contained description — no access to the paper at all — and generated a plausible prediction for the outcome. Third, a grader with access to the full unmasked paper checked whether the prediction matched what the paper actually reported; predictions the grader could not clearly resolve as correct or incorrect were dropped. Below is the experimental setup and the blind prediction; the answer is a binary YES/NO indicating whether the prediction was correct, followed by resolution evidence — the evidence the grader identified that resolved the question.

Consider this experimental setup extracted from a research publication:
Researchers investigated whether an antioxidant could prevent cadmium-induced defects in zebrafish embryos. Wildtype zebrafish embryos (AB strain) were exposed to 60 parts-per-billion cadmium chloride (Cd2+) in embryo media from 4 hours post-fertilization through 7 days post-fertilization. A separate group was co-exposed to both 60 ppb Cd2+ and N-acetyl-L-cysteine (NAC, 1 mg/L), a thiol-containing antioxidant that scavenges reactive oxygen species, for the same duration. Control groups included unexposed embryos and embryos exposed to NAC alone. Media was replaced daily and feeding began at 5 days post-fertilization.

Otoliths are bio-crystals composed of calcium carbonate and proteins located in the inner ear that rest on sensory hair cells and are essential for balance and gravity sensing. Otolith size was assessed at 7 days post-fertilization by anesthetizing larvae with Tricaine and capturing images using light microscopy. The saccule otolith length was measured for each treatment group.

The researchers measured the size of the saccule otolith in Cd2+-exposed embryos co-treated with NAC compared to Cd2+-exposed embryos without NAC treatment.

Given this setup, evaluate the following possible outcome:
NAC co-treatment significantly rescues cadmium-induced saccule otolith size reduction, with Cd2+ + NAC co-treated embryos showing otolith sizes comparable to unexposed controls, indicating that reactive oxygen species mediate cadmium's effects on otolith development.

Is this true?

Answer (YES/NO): NO